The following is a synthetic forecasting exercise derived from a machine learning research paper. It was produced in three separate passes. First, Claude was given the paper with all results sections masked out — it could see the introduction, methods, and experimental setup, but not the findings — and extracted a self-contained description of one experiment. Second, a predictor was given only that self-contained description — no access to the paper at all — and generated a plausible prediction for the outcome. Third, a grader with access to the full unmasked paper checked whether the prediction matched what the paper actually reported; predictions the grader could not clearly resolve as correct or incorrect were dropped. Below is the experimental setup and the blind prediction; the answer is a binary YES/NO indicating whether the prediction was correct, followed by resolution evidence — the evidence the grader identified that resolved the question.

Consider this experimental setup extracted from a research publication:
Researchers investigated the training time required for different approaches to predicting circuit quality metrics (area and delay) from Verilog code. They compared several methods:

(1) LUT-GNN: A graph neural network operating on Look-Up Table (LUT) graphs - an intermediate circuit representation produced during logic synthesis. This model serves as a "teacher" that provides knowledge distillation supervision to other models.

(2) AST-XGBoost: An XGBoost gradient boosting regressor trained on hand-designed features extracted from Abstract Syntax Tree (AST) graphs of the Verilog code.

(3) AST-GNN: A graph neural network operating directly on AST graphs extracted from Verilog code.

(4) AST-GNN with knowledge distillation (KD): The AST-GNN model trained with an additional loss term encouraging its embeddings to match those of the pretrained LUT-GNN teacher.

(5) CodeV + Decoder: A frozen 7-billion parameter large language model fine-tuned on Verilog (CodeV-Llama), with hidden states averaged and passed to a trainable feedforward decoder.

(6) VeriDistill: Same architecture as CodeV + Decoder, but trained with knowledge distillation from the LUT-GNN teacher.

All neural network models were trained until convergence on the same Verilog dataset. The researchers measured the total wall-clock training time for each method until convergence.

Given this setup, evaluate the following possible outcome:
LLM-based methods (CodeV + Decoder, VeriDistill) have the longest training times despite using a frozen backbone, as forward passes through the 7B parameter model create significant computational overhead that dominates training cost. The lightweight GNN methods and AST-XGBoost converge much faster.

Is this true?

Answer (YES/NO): NO